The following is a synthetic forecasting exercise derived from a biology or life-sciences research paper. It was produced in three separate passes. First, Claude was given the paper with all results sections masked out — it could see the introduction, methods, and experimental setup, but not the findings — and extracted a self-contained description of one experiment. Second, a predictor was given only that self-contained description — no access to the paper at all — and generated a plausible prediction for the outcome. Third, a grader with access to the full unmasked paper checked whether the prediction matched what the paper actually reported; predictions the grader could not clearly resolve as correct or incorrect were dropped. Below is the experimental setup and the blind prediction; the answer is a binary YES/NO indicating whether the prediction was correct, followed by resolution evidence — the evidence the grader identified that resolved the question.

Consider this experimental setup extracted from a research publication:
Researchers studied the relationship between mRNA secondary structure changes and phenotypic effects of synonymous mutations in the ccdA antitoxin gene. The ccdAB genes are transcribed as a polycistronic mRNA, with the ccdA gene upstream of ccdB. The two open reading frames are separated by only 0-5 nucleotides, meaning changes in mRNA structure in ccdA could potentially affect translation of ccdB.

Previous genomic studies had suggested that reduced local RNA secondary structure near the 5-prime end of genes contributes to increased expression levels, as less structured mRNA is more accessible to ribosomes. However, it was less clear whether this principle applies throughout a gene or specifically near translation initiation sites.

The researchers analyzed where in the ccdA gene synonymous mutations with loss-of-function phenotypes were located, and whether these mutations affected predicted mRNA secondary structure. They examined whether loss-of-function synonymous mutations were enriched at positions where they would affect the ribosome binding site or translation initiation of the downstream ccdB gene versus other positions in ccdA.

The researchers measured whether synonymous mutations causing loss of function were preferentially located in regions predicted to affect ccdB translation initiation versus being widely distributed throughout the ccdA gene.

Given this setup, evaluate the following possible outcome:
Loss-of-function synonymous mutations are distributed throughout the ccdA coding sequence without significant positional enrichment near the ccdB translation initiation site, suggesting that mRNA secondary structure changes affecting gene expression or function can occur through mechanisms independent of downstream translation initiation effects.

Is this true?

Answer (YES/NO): NO